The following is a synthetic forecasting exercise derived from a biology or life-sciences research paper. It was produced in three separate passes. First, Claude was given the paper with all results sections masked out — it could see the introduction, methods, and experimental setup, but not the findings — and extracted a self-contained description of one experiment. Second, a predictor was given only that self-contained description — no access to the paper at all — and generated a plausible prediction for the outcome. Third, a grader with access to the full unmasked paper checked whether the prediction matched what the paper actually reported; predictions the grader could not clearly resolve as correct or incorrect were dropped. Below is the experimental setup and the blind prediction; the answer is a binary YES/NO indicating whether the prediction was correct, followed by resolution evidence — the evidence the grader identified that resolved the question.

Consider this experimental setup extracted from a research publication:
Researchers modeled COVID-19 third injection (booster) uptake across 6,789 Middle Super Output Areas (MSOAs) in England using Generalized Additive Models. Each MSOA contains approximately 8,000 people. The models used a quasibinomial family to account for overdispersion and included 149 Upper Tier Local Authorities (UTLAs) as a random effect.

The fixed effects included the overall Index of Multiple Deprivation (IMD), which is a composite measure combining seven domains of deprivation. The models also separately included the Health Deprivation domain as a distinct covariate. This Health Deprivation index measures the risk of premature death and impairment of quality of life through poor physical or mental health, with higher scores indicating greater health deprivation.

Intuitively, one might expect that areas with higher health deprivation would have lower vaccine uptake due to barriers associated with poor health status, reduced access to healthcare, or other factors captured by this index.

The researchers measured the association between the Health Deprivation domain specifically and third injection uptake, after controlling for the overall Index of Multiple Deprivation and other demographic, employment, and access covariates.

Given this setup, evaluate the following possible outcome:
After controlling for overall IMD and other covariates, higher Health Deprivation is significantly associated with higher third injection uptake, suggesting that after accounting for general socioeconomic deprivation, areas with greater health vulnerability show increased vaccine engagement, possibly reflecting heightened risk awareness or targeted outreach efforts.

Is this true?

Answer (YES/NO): YES